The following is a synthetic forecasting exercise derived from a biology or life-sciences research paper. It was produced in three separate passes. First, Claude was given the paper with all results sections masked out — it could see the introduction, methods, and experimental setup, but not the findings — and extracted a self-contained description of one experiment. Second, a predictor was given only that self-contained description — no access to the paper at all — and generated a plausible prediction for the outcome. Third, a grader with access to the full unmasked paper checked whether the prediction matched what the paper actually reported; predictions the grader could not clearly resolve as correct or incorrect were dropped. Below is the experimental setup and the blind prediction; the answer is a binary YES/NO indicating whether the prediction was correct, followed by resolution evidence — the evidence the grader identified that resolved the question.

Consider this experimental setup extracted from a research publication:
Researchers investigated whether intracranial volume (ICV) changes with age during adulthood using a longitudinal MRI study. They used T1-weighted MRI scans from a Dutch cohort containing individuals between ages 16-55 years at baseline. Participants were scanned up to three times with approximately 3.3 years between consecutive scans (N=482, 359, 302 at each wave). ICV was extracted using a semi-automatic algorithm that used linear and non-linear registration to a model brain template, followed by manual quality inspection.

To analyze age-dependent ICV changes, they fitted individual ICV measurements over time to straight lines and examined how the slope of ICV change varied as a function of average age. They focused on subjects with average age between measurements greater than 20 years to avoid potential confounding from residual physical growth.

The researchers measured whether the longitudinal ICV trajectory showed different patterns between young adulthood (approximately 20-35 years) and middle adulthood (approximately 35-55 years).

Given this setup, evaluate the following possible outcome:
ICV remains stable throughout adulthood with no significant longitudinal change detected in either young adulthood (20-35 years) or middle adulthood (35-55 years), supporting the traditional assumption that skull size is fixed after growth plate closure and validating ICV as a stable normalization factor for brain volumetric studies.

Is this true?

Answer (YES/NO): NO